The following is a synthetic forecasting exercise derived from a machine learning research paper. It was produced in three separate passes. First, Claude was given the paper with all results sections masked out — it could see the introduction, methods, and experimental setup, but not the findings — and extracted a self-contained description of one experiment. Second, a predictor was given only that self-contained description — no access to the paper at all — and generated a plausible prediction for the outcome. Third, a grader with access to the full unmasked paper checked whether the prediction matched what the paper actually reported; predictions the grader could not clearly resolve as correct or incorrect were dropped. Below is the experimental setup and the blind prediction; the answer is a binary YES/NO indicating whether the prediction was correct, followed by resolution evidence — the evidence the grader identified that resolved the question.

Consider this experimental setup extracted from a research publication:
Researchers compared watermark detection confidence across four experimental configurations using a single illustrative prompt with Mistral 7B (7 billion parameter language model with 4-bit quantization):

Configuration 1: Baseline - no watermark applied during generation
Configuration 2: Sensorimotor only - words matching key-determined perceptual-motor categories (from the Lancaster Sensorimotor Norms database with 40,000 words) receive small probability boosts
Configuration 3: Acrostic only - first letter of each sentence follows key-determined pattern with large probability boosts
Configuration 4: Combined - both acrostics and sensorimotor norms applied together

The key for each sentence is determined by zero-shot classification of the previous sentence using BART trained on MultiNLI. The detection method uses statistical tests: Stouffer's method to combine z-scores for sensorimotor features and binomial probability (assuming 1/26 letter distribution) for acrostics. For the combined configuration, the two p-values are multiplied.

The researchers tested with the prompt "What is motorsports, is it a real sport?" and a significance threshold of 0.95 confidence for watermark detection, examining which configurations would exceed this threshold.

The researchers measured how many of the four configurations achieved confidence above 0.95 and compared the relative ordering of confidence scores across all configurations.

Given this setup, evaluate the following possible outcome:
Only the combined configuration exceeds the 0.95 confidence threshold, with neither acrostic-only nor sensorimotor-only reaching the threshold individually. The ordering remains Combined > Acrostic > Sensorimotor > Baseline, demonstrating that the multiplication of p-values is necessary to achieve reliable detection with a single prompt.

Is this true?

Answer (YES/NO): NO